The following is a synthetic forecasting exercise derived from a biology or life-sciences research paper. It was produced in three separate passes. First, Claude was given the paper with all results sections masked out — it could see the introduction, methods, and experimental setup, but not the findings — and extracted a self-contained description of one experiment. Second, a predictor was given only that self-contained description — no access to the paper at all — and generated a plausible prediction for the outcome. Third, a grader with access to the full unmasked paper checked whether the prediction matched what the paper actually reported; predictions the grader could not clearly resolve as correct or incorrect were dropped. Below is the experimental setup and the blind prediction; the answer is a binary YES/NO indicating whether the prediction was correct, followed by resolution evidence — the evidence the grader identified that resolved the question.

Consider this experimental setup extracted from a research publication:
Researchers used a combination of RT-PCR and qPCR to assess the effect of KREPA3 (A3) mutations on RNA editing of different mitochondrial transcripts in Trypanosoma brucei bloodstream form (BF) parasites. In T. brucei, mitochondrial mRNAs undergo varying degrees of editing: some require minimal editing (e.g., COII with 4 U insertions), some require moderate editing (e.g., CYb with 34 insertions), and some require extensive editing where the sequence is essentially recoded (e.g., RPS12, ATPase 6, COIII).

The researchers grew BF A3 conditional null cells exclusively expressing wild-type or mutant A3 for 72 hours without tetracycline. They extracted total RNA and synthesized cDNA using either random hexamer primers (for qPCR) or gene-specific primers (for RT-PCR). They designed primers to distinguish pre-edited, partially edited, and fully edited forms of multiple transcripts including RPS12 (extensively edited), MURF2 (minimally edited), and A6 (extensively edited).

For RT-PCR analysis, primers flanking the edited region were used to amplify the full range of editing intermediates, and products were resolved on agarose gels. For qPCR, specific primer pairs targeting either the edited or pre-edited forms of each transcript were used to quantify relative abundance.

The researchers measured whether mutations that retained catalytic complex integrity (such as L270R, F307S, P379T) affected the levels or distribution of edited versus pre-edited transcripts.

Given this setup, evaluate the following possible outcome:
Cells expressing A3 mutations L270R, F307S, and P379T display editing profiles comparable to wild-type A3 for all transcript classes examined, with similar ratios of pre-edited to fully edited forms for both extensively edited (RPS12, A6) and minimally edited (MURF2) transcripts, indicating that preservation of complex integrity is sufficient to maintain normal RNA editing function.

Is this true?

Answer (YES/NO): NO